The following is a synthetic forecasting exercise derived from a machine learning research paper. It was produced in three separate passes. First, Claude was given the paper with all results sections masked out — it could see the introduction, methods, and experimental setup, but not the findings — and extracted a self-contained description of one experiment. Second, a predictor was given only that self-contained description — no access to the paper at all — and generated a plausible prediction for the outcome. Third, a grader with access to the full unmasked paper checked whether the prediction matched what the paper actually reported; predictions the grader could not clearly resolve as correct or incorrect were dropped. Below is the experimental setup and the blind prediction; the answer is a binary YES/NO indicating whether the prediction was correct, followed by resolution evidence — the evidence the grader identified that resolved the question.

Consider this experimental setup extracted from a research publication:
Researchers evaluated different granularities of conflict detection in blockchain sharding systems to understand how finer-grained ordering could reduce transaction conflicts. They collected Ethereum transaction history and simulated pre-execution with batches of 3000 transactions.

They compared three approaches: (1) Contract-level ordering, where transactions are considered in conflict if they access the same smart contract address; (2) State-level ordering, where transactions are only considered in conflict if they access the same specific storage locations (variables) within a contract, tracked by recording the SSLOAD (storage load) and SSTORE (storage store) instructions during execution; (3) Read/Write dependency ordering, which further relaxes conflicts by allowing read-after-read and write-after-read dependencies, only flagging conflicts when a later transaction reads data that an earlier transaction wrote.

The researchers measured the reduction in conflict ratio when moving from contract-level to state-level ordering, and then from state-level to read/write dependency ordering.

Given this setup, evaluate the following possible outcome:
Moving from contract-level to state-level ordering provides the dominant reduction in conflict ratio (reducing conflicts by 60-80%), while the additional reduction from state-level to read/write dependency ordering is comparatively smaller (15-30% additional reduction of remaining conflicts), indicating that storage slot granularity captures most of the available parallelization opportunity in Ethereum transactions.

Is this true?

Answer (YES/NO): NO